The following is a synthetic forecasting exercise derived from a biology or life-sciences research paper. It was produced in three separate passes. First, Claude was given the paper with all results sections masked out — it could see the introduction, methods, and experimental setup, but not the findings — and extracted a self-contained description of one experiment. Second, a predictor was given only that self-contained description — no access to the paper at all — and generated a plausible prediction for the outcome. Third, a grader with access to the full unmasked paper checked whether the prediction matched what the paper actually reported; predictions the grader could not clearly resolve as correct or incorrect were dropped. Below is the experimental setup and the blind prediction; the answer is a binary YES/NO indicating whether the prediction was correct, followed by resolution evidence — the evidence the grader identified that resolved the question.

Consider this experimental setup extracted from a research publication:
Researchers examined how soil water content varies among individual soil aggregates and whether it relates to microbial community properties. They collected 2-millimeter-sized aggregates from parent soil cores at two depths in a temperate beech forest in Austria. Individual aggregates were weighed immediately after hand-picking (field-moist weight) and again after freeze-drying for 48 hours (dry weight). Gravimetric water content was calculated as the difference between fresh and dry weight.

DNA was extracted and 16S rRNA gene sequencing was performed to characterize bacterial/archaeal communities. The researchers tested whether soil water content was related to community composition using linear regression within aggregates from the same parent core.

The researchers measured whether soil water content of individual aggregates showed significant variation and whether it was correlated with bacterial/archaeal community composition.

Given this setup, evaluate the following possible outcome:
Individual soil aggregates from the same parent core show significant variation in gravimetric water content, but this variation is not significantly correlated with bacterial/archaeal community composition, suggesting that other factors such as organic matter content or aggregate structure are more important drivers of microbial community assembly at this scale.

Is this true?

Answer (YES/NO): YES